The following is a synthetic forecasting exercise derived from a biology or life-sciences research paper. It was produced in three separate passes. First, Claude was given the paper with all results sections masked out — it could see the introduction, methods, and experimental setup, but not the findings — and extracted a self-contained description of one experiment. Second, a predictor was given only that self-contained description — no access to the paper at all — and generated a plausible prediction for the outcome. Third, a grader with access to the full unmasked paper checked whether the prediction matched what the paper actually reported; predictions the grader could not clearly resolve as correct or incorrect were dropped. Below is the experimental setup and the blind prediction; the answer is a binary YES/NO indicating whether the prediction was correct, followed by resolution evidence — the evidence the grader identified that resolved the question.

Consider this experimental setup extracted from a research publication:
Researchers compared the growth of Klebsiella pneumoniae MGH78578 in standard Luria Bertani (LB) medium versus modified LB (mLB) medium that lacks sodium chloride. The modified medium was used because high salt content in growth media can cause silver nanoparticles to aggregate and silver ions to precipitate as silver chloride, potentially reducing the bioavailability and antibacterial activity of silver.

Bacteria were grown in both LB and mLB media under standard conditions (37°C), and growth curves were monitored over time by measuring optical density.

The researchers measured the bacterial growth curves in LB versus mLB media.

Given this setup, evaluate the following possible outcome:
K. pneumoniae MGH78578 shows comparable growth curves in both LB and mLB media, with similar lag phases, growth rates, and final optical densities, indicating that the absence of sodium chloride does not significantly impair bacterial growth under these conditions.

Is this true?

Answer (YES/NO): YES